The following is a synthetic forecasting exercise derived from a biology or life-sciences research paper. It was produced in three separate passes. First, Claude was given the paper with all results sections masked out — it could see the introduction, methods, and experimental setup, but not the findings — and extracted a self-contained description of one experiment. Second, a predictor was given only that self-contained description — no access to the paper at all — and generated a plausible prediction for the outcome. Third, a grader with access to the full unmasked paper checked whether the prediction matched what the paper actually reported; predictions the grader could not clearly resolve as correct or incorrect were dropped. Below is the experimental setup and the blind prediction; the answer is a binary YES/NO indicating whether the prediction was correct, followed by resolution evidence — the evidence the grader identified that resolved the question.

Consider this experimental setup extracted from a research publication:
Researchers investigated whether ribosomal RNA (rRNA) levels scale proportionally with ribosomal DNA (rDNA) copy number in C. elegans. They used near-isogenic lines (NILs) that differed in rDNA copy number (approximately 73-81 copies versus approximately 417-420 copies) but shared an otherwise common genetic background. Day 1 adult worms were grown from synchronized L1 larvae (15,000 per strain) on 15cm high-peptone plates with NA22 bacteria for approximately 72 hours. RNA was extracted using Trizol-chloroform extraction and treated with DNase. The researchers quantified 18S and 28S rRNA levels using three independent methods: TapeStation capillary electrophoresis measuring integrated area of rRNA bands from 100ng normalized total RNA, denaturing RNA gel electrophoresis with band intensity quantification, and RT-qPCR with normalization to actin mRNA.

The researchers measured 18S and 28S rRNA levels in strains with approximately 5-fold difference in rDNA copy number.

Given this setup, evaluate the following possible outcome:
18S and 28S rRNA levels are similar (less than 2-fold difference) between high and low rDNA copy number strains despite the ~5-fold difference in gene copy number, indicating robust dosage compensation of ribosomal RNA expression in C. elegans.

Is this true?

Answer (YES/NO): YES